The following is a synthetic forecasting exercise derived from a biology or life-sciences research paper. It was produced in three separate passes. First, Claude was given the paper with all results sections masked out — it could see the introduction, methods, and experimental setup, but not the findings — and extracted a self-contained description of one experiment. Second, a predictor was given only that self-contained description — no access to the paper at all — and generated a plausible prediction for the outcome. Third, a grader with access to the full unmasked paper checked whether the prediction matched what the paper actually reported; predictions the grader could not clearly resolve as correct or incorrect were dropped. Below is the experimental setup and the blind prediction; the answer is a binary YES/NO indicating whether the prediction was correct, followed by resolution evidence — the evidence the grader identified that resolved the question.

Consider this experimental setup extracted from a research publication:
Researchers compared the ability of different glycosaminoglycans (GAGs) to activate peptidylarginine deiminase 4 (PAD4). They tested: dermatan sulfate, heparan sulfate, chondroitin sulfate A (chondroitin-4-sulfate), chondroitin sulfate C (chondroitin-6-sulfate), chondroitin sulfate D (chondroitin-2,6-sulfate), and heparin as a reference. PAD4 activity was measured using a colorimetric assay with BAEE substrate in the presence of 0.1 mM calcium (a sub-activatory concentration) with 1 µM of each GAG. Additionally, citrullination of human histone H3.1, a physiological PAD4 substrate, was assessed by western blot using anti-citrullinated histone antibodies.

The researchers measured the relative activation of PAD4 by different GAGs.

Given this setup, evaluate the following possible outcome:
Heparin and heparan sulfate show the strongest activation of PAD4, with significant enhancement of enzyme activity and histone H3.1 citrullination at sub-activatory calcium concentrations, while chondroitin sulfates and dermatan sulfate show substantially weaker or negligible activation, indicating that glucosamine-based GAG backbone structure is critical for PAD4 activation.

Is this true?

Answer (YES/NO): NO